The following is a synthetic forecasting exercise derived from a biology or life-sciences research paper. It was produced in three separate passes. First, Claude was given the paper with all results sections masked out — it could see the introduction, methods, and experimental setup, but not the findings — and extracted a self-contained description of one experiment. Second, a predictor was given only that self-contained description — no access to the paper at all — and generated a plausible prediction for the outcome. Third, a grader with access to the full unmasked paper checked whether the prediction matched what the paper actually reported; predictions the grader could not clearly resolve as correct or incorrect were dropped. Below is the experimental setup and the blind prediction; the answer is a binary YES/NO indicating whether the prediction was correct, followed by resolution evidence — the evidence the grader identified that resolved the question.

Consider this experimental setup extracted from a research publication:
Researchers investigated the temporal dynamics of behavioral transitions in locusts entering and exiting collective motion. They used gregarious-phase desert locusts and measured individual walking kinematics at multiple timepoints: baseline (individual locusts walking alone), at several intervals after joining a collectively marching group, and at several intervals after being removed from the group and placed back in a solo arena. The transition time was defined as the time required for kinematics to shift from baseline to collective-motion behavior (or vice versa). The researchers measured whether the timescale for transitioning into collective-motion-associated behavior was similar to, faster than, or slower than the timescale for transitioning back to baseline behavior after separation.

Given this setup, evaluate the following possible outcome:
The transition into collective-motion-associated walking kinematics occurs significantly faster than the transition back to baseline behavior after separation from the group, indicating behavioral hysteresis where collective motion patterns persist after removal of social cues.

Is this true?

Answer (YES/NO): YES